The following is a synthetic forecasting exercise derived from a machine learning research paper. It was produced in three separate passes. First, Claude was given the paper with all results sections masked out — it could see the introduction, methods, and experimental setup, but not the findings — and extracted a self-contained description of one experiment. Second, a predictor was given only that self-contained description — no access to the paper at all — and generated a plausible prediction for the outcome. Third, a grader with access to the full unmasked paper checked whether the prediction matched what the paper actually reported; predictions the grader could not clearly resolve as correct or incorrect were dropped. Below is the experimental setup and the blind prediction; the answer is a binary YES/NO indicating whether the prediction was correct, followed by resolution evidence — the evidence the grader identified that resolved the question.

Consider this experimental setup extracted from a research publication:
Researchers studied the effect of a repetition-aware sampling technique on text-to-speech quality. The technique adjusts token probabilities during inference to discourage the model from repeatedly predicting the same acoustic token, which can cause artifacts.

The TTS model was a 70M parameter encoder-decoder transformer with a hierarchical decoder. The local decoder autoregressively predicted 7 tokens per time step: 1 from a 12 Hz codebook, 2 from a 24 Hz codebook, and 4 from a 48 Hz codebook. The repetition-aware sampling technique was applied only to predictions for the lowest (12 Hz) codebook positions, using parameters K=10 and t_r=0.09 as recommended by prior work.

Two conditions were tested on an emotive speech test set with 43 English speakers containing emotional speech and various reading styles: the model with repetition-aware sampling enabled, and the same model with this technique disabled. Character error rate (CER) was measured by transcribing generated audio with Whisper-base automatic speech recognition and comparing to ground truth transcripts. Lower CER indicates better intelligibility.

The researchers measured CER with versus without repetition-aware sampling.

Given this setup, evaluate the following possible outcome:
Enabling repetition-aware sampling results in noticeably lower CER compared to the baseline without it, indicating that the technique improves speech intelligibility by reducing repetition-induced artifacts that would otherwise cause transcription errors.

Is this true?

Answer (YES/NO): YES